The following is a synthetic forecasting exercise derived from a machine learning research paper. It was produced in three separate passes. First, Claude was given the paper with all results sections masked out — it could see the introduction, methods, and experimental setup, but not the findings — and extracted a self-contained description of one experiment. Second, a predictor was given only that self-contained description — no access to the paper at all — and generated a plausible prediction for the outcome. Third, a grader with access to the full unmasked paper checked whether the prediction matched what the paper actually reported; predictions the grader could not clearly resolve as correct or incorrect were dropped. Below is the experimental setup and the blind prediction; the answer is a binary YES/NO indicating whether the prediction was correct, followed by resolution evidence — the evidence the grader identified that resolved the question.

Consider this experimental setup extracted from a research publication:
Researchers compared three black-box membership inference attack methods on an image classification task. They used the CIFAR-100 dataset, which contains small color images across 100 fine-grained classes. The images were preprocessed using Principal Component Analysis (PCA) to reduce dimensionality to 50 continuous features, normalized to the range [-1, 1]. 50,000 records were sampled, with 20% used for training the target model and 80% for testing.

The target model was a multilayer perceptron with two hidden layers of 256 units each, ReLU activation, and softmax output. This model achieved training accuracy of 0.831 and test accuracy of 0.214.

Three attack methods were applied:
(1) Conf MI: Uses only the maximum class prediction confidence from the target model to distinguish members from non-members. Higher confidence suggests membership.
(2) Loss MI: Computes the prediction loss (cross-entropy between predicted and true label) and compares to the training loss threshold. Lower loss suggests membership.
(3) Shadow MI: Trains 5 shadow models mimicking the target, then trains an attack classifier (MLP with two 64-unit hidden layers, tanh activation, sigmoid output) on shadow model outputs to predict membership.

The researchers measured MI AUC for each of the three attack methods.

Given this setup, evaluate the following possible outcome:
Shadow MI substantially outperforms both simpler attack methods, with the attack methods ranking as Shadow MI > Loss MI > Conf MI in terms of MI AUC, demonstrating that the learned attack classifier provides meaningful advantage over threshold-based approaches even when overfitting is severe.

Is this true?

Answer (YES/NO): YES